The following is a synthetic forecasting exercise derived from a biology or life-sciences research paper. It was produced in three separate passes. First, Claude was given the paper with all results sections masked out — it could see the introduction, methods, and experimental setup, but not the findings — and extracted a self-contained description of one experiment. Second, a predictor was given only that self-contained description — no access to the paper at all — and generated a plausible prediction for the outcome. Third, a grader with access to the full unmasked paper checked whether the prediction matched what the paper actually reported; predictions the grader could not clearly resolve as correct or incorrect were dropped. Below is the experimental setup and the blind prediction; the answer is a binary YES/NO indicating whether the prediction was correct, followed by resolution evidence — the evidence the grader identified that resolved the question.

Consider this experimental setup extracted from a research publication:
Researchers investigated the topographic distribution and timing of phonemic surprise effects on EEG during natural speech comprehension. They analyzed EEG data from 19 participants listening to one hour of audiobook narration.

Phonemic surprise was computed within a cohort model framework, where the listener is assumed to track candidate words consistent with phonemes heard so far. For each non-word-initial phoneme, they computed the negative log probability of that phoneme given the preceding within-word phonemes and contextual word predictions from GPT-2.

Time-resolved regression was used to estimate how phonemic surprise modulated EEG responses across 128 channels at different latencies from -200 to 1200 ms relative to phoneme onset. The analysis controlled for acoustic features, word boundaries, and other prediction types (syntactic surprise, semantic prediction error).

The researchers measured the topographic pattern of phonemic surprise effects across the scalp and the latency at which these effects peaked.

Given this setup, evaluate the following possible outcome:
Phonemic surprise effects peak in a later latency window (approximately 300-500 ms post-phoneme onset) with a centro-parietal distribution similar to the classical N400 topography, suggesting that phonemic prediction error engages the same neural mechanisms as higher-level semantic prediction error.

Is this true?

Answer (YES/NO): NO